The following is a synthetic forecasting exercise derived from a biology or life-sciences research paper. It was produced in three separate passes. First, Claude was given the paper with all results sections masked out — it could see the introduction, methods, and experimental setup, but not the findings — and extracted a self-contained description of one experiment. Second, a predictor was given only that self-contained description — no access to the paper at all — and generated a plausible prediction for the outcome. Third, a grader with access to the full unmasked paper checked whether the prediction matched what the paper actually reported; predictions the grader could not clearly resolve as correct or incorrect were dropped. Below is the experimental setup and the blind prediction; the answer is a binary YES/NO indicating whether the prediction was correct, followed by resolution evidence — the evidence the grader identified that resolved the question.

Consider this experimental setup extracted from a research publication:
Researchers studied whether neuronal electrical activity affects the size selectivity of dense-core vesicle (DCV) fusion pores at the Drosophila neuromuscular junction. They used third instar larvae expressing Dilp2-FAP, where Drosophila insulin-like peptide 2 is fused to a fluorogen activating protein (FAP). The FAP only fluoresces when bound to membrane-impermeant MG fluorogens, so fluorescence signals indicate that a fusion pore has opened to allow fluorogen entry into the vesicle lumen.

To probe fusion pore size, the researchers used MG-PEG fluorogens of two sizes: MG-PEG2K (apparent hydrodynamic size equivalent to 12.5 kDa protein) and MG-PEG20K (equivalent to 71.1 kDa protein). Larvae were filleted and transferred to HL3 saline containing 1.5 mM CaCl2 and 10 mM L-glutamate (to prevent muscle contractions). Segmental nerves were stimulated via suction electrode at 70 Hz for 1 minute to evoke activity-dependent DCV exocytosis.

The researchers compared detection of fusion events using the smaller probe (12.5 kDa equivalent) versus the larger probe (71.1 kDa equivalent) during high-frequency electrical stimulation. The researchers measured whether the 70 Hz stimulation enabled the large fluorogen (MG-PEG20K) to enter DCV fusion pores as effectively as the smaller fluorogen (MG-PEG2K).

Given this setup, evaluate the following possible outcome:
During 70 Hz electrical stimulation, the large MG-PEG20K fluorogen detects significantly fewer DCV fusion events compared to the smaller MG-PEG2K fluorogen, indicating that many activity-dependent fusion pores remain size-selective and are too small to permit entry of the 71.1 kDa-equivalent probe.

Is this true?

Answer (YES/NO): YES